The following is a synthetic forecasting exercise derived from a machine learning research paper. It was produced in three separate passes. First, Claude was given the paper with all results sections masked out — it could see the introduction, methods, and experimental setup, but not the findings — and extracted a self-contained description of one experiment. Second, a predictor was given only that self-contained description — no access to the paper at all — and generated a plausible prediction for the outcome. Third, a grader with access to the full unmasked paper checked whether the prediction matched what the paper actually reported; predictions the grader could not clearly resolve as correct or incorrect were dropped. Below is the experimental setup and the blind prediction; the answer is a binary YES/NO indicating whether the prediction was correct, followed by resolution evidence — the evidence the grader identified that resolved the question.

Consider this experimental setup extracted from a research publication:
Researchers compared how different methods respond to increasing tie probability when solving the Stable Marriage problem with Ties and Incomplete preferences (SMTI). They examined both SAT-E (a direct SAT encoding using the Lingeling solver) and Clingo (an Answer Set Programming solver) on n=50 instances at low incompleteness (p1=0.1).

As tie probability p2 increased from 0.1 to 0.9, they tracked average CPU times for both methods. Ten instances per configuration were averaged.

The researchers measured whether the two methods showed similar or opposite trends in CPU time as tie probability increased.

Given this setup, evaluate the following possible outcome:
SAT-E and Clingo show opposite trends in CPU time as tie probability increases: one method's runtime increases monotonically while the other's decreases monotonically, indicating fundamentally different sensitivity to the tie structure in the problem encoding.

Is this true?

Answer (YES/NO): YES